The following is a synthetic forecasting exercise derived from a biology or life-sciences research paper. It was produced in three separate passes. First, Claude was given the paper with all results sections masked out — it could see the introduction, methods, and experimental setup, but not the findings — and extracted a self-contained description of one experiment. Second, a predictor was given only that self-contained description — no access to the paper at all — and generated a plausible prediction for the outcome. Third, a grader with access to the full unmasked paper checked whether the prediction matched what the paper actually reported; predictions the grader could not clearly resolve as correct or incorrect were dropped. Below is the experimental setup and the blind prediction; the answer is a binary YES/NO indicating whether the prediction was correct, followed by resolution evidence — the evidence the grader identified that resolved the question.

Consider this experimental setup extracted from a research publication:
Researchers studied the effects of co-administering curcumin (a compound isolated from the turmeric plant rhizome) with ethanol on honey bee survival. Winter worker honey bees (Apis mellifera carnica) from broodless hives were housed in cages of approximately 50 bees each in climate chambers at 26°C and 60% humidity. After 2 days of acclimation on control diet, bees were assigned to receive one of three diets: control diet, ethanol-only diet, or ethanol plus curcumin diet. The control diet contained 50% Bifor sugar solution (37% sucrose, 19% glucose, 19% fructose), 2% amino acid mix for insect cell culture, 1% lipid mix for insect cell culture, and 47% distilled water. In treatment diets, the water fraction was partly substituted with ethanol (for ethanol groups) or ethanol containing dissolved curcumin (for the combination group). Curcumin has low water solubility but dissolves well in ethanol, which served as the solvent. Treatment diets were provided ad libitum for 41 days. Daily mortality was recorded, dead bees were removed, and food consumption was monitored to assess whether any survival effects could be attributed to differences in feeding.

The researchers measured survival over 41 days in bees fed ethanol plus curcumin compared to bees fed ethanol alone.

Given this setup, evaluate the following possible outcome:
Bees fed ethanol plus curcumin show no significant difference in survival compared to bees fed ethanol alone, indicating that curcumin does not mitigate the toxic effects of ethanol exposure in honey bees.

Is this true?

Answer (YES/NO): NO